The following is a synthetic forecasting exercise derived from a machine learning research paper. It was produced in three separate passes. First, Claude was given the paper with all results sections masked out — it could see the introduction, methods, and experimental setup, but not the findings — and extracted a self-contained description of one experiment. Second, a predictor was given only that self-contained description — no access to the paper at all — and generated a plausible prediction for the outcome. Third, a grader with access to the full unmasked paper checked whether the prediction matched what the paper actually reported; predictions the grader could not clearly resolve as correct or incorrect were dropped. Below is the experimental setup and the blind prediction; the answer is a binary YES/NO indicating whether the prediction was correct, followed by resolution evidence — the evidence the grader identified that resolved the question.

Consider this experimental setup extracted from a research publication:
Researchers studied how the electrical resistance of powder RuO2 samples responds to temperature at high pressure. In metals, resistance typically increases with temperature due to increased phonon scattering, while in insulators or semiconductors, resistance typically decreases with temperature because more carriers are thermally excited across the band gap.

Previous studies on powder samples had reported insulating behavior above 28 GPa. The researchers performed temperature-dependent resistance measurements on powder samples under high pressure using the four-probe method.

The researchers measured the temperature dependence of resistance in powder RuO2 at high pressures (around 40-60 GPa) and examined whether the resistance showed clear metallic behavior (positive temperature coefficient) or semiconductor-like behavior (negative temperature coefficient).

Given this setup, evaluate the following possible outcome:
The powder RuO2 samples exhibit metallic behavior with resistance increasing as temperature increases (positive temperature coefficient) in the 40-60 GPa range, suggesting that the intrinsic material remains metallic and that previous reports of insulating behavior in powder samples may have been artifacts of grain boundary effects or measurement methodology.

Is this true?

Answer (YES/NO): NO